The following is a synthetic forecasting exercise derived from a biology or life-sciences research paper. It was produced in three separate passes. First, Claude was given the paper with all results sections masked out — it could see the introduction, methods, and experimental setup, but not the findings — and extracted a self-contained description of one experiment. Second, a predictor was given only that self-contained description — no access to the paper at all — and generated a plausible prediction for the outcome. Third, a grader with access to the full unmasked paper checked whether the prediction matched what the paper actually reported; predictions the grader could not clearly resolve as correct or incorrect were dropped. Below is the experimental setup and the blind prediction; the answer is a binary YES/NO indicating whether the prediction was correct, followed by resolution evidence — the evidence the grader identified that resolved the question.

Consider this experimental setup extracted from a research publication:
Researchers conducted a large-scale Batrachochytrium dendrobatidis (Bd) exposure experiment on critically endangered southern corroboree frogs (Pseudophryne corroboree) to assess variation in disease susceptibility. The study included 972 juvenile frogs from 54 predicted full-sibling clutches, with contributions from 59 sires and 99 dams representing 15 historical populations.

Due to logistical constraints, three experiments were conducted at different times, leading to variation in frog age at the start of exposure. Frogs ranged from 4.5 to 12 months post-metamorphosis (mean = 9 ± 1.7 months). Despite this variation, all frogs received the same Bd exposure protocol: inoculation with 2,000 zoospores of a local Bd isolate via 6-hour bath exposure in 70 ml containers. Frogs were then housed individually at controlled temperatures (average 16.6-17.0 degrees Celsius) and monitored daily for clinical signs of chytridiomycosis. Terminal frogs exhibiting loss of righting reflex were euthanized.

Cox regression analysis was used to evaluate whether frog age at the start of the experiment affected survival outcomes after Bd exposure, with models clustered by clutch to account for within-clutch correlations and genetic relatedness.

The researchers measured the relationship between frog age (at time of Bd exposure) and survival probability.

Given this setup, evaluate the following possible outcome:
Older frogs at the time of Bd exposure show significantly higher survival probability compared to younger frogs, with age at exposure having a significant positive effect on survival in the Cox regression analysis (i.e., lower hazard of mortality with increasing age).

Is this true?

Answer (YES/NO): NO